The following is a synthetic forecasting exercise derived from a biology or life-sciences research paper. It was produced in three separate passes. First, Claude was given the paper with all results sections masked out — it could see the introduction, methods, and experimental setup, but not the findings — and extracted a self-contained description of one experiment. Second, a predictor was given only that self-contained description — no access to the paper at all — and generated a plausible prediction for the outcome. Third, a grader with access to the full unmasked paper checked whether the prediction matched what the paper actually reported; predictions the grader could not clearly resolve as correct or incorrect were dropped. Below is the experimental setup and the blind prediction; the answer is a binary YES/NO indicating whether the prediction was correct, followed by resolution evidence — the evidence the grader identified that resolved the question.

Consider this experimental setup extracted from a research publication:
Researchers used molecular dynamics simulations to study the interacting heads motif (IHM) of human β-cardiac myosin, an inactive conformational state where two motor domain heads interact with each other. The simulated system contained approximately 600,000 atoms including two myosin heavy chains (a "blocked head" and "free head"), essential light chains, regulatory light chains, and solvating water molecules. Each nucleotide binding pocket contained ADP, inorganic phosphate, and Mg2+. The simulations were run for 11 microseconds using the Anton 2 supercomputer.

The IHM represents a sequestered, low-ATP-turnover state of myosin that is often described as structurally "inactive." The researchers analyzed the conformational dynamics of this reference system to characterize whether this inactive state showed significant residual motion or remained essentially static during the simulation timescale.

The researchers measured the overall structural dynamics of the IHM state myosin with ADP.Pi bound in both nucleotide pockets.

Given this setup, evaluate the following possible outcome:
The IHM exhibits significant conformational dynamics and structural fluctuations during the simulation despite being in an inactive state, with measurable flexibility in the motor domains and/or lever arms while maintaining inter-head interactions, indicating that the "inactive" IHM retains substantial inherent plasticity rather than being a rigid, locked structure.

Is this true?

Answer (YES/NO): YES